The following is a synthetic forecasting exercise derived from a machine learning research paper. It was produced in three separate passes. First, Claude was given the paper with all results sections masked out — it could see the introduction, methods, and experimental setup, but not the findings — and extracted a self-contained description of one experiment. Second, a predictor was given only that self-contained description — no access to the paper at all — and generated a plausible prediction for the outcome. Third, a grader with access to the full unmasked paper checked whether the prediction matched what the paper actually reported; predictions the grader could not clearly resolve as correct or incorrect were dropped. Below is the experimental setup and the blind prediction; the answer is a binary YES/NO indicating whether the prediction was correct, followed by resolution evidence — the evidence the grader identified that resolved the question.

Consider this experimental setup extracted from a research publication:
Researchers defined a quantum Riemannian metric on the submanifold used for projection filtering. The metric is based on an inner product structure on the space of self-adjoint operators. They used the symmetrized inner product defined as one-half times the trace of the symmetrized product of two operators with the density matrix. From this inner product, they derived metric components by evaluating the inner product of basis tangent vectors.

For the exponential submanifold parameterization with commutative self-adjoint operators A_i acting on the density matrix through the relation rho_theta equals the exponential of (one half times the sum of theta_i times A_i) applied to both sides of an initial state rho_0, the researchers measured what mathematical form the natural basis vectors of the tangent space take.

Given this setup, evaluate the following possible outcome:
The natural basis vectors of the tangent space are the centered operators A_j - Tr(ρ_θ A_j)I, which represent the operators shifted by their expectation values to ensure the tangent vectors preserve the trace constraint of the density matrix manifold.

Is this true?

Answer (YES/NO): NO